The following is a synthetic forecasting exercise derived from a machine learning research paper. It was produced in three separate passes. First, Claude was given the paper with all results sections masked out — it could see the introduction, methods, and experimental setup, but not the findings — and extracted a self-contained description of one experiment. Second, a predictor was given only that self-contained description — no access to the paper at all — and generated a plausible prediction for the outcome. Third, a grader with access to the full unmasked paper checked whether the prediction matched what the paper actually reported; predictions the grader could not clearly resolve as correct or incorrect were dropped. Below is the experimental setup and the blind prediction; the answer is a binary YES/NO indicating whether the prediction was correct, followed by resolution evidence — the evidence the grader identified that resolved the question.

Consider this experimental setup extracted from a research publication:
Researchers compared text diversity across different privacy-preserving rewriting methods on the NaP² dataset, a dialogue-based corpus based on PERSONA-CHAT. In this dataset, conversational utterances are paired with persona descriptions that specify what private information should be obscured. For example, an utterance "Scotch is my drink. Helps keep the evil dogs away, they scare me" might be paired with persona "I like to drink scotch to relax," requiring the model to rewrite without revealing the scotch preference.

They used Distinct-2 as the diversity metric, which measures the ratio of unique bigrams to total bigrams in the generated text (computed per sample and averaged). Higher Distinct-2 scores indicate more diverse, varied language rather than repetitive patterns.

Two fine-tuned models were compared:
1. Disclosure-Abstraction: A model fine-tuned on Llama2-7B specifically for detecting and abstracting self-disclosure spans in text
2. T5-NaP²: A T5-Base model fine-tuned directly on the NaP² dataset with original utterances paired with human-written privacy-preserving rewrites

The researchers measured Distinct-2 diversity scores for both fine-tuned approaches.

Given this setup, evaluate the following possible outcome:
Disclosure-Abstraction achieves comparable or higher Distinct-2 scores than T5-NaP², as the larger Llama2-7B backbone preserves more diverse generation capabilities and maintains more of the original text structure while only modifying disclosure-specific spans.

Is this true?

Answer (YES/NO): YES